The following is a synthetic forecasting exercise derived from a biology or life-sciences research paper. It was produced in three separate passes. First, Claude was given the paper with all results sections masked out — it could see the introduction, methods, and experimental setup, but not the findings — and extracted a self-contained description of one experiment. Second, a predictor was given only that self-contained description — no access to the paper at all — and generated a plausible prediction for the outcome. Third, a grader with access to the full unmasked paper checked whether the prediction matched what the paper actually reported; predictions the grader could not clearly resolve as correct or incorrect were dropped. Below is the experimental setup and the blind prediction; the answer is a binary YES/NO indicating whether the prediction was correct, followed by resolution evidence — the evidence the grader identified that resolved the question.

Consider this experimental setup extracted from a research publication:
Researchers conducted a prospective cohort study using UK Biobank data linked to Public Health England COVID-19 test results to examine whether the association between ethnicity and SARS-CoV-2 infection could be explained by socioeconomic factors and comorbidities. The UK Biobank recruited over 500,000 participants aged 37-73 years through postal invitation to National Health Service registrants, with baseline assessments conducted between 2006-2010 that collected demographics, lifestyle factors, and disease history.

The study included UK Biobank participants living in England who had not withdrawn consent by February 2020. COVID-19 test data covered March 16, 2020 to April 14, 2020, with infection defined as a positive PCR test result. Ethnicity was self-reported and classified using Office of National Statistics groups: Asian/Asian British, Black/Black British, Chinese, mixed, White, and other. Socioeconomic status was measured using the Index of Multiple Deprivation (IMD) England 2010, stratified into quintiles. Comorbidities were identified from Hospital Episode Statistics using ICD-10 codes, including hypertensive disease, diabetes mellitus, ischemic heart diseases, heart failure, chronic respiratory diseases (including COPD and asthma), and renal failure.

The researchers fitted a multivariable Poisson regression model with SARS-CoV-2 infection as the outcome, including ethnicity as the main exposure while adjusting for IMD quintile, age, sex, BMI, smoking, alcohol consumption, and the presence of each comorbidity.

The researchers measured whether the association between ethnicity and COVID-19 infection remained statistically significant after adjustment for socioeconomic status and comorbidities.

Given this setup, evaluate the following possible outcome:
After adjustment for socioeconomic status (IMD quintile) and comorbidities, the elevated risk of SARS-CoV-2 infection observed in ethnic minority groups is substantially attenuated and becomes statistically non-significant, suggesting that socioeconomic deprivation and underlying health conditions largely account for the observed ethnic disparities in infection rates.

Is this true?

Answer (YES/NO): NO